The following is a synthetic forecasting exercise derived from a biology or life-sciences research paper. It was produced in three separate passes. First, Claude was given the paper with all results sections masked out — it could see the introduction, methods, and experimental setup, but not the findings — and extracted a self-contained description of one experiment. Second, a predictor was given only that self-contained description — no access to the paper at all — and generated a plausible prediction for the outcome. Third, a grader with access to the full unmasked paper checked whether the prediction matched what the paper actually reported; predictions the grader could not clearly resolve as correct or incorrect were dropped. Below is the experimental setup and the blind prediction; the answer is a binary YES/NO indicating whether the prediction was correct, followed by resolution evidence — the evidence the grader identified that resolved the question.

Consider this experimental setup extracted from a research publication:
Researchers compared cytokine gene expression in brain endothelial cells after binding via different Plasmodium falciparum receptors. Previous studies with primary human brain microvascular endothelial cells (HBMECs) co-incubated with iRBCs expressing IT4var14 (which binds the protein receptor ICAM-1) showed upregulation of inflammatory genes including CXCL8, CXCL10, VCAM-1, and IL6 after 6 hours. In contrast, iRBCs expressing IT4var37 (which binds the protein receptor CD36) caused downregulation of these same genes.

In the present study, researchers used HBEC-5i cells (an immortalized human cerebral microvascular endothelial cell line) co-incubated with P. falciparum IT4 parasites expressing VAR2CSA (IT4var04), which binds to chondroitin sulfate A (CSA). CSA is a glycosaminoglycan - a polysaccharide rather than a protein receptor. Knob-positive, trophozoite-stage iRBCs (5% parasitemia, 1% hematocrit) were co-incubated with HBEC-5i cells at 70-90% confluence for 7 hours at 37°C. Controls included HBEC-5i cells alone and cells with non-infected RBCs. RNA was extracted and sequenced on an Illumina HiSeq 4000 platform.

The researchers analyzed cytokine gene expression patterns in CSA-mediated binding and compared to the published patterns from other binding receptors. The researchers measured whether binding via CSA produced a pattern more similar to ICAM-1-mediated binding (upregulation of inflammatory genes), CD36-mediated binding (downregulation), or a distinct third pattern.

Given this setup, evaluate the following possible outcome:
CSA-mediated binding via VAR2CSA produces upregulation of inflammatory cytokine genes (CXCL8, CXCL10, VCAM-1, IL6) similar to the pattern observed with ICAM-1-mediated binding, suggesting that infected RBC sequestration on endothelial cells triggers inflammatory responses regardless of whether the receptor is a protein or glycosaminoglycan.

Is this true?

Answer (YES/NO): YES